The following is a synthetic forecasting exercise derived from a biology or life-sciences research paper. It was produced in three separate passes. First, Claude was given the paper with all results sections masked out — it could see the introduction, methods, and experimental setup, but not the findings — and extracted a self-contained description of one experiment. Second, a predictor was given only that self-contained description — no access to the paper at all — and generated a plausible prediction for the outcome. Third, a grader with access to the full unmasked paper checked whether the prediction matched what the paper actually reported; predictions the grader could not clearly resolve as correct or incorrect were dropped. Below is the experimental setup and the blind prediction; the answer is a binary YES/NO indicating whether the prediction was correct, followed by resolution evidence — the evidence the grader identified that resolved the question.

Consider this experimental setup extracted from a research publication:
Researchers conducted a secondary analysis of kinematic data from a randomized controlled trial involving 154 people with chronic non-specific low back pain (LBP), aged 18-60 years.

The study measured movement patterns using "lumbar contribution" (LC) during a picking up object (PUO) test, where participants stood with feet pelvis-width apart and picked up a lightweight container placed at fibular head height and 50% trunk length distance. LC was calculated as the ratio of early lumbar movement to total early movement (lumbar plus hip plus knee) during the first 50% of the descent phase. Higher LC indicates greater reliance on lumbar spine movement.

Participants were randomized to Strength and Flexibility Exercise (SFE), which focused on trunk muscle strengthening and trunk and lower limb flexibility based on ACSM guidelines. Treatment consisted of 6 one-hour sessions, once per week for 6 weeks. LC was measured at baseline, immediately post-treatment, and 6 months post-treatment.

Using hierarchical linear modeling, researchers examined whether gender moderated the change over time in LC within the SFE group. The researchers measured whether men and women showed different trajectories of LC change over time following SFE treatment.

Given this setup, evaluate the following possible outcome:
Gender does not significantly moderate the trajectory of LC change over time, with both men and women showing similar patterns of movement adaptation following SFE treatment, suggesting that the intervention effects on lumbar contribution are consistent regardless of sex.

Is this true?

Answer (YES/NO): YES